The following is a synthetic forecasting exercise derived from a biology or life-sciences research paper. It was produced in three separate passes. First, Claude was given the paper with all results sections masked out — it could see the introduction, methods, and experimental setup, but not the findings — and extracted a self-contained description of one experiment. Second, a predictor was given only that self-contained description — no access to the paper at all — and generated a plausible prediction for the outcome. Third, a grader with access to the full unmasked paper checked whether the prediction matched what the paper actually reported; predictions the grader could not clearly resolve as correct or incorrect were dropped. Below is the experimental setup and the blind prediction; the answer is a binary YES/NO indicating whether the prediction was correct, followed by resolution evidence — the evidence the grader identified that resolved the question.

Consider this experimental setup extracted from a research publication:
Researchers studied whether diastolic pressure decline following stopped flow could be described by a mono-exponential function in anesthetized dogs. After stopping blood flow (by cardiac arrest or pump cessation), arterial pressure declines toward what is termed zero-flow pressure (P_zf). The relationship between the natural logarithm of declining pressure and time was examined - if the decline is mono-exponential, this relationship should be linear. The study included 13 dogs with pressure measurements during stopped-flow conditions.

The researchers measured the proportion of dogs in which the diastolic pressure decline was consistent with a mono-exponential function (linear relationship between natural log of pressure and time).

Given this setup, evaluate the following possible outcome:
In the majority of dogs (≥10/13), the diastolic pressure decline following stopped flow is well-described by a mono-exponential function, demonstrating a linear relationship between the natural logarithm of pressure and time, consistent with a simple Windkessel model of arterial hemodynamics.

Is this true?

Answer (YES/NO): NO